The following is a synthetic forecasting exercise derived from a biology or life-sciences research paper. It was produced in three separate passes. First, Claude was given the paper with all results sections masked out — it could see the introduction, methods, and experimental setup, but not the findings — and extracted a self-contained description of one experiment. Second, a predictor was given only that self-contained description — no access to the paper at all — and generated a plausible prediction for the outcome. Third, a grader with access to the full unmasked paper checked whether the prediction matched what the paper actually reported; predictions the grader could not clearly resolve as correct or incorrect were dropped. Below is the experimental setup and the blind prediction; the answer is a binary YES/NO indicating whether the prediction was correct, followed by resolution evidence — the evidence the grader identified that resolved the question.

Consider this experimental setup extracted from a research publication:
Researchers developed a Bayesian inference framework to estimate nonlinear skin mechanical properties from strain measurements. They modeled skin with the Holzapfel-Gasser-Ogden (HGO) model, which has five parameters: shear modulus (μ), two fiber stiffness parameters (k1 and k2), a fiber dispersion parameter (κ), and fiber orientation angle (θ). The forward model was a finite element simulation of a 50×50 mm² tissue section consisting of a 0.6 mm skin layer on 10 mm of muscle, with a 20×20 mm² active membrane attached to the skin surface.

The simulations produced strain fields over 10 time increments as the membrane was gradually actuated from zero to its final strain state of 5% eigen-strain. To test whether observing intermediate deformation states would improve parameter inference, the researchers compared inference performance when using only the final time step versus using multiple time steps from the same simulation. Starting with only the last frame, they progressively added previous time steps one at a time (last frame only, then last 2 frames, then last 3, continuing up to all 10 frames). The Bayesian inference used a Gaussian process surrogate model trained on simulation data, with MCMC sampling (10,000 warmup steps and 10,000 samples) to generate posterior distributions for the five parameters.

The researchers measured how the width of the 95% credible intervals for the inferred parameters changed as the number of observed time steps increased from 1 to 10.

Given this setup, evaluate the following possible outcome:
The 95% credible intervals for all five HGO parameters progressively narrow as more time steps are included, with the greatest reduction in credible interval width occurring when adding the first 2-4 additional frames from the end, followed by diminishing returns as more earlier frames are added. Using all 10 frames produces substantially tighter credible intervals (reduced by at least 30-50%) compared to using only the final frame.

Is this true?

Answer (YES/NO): NO